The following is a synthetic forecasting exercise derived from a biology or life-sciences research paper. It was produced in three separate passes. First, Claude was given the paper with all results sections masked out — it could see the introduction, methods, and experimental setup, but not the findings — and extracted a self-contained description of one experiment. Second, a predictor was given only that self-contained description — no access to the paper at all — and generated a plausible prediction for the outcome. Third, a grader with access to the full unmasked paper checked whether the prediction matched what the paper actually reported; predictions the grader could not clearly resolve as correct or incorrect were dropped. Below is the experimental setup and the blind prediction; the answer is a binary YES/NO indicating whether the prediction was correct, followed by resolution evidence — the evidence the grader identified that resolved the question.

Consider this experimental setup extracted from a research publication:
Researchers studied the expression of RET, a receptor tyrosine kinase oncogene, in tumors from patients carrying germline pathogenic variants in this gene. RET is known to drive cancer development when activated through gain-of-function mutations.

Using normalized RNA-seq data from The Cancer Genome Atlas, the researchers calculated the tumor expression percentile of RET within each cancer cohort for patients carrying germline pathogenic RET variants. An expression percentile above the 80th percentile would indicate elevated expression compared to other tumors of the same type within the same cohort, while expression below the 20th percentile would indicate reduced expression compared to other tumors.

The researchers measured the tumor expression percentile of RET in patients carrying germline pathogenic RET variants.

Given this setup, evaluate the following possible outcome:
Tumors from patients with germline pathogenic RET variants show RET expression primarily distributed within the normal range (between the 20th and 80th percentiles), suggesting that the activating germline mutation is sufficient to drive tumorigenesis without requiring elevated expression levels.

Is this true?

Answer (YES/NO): NO